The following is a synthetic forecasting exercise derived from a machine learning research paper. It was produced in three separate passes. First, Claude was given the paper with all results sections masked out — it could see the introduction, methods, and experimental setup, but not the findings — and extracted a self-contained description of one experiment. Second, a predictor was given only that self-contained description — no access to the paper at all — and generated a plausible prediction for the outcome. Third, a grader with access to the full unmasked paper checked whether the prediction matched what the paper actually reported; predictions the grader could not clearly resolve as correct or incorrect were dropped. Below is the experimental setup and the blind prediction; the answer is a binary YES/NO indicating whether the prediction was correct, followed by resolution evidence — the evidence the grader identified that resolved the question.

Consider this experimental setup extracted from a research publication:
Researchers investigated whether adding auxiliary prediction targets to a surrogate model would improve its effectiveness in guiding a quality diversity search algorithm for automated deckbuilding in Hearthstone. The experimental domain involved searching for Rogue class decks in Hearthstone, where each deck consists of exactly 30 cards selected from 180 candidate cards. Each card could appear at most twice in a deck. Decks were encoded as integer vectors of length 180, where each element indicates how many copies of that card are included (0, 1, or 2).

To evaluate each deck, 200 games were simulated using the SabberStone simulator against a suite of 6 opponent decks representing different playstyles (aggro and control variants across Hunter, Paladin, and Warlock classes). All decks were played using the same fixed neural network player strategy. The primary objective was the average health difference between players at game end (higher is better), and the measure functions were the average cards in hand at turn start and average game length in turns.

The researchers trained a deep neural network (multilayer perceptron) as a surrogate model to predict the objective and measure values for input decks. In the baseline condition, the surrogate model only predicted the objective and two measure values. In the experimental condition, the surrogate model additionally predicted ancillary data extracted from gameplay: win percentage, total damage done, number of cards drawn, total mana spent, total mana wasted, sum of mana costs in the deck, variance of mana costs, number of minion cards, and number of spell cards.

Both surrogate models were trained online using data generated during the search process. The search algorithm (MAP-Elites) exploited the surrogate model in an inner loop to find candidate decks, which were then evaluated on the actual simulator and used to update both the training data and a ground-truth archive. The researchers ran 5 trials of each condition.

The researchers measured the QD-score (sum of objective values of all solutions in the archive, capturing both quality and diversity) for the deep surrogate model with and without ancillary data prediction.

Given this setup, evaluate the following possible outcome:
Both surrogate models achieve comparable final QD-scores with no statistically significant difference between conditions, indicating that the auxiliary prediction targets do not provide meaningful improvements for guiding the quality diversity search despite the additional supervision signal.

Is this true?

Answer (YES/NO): NO